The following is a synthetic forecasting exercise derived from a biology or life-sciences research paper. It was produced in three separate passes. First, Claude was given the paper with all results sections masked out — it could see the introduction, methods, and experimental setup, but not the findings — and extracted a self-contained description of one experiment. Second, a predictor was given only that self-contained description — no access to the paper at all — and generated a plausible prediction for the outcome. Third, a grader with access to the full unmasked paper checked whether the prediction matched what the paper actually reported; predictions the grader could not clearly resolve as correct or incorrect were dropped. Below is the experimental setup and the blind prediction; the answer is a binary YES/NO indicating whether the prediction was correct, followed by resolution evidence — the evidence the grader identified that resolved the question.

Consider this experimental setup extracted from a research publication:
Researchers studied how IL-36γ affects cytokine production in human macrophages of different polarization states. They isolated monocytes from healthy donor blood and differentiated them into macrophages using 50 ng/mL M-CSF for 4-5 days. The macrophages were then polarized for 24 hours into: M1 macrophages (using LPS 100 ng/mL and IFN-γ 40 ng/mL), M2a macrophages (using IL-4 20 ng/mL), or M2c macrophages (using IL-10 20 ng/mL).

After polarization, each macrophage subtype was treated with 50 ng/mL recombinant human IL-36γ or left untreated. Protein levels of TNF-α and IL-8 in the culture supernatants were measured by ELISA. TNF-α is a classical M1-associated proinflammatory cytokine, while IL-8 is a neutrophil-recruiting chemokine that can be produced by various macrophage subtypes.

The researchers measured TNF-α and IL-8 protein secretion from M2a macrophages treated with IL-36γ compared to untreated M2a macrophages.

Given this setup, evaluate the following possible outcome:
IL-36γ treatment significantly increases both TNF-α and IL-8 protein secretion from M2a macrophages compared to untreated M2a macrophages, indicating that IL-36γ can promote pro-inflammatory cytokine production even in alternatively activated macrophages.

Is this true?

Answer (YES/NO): YES